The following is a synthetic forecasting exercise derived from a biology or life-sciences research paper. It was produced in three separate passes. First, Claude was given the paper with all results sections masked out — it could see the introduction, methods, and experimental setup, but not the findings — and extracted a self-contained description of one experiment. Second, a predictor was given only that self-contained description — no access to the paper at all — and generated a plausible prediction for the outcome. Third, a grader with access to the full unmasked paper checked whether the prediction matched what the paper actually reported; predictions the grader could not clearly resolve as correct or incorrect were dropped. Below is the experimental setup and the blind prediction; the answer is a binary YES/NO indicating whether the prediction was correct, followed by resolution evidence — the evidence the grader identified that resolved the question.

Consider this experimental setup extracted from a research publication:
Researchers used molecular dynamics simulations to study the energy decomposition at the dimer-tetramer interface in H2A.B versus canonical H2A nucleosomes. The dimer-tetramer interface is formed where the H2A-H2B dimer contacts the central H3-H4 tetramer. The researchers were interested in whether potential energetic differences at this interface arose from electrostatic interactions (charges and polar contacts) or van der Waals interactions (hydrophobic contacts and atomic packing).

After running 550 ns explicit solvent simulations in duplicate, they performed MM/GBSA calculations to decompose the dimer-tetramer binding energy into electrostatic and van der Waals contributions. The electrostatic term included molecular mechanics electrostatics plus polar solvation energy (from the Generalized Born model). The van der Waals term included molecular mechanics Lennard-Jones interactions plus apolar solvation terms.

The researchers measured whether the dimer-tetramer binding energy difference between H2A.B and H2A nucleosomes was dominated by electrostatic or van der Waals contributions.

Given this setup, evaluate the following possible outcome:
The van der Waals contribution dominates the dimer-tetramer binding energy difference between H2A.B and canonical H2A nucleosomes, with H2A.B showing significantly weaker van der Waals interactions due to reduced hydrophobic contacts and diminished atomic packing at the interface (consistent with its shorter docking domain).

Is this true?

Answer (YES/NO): YES